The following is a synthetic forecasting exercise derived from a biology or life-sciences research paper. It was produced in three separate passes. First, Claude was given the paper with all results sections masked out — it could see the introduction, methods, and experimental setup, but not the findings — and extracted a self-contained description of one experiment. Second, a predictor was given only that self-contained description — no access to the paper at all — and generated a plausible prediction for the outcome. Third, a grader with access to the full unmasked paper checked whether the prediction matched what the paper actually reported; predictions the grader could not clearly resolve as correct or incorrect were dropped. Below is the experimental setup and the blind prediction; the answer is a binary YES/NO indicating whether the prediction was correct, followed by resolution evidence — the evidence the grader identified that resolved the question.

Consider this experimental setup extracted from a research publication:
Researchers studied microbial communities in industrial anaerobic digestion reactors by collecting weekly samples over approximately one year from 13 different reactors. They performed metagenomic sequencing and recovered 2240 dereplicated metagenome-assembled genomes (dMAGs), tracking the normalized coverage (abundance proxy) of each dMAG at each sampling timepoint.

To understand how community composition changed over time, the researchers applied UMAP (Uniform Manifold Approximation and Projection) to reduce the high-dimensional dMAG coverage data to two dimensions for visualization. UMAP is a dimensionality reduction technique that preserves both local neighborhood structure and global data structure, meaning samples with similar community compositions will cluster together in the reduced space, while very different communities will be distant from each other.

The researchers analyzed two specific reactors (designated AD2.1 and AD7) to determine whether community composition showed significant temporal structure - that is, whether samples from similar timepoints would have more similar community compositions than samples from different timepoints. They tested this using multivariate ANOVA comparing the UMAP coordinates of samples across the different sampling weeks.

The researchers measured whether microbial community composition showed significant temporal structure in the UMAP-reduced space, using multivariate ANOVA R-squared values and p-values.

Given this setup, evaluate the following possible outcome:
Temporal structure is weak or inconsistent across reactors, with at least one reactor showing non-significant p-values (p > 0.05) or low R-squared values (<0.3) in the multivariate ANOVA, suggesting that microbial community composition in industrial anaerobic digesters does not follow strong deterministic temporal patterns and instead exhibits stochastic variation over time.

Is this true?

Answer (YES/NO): NO